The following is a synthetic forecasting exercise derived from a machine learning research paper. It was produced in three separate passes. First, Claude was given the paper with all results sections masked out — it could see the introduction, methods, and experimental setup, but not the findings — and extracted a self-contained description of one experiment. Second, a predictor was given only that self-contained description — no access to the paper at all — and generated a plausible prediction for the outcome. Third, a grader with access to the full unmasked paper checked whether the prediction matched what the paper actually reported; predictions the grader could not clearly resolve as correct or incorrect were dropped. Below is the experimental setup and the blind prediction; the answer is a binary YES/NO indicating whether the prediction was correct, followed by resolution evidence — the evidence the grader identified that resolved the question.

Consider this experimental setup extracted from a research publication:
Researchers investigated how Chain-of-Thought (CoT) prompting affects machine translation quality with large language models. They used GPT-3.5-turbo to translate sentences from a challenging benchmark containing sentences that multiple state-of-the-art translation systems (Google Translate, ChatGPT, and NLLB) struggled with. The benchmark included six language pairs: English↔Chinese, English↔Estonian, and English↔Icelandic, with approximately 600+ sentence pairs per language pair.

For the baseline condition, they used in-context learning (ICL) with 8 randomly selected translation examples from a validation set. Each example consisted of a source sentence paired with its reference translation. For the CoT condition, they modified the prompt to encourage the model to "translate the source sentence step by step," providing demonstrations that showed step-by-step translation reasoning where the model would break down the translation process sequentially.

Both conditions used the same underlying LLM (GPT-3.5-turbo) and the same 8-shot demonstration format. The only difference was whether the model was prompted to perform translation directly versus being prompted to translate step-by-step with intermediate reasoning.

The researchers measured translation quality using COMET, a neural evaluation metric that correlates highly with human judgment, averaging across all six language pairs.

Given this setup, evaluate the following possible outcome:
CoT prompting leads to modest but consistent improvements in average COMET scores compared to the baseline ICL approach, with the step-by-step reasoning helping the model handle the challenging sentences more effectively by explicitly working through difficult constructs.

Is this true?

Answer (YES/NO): NO